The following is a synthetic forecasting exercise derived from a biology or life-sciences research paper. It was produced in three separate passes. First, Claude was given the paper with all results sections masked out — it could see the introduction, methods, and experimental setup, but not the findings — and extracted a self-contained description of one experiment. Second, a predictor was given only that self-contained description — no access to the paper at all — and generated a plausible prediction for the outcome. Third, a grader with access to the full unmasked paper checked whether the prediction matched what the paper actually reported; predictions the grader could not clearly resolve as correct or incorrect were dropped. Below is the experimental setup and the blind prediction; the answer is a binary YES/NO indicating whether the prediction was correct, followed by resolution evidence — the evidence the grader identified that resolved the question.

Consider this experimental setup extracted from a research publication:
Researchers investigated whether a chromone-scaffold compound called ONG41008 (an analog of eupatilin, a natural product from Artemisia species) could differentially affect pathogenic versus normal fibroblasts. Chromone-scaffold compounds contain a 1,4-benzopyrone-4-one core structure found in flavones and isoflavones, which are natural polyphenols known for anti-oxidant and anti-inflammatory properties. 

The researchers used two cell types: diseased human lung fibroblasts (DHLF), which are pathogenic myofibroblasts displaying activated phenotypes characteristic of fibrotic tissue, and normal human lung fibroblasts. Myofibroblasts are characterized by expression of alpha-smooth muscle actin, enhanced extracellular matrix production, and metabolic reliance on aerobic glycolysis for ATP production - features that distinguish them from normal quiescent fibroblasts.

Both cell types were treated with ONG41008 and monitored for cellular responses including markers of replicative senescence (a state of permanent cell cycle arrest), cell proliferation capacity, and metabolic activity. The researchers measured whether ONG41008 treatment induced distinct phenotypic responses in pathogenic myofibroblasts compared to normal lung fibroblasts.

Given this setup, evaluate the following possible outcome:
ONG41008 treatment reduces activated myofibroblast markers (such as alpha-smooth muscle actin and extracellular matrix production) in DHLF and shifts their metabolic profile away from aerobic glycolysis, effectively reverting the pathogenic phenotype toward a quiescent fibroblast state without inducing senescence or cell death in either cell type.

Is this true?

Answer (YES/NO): NO